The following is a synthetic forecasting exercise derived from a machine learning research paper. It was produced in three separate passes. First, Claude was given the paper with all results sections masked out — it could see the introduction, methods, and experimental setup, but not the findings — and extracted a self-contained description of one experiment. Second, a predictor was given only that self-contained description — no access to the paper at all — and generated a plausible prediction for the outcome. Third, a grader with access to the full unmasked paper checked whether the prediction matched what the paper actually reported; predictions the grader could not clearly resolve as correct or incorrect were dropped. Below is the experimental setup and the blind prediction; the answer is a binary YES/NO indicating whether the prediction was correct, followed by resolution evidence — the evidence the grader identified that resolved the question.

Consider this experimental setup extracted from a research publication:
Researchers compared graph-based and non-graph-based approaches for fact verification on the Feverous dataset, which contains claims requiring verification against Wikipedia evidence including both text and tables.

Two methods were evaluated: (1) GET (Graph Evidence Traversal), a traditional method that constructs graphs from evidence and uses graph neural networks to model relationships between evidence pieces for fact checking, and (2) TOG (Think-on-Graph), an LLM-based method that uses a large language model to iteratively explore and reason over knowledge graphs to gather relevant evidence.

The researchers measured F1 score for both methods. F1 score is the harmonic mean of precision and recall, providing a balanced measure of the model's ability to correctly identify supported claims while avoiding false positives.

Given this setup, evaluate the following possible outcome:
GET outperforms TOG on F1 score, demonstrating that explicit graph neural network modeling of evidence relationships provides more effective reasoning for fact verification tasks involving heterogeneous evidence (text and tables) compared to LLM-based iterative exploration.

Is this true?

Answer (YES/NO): NO